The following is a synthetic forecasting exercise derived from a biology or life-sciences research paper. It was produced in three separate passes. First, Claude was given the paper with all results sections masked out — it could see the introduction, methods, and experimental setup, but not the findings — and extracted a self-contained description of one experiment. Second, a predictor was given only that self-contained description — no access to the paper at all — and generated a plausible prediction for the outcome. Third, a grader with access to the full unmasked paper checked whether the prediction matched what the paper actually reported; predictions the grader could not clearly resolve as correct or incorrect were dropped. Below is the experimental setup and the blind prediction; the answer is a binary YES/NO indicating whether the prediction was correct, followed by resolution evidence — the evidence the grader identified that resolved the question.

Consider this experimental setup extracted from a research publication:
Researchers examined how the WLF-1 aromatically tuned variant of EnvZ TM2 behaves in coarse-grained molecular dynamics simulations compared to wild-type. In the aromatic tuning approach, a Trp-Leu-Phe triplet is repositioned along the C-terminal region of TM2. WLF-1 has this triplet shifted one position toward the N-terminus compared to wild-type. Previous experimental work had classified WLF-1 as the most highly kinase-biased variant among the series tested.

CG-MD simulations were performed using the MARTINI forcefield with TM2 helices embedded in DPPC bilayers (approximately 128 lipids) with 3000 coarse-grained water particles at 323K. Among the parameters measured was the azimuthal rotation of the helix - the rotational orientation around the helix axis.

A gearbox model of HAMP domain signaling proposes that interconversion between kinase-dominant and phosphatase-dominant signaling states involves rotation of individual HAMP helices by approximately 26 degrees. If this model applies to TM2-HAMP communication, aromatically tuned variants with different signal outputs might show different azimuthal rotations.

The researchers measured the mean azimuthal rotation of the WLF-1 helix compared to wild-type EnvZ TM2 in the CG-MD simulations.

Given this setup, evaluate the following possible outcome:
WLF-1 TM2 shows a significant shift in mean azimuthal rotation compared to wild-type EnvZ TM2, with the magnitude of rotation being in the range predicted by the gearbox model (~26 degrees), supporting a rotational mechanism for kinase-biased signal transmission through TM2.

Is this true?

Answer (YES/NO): YES